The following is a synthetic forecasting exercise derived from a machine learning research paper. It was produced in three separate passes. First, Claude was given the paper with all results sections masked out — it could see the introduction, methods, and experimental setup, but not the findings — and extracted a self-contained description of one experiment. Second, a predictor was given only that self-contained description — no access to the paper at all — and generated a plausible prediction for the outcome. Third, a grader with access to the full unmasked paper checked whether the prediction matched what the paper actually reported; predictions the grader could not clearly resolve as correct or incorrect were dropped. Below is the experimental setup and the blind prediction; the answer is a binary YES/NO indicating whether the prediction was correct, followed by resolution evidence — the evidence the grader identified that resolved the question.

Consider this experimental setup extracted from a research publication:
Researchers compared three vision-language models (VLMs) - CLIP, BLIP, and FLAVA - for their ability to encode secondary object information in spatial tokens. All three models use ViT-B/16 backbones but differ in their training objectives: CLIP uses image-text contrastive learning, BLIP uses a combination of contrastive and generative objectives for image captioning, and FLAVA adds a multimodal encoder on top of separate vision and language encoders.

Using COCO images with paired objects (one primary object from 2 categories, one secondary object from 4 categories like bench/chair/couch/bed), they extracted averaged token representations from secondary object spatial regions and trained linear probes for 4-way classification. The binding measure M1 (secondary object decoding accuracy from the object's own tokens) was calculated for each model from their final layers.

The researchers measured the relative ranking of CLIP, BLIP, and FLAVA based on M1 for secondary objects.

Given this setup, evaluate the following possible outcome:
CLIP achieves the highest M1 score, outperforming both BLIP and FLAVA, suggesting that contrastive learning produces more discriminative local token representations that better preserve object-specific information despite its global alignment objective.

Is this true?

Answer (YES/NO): NO